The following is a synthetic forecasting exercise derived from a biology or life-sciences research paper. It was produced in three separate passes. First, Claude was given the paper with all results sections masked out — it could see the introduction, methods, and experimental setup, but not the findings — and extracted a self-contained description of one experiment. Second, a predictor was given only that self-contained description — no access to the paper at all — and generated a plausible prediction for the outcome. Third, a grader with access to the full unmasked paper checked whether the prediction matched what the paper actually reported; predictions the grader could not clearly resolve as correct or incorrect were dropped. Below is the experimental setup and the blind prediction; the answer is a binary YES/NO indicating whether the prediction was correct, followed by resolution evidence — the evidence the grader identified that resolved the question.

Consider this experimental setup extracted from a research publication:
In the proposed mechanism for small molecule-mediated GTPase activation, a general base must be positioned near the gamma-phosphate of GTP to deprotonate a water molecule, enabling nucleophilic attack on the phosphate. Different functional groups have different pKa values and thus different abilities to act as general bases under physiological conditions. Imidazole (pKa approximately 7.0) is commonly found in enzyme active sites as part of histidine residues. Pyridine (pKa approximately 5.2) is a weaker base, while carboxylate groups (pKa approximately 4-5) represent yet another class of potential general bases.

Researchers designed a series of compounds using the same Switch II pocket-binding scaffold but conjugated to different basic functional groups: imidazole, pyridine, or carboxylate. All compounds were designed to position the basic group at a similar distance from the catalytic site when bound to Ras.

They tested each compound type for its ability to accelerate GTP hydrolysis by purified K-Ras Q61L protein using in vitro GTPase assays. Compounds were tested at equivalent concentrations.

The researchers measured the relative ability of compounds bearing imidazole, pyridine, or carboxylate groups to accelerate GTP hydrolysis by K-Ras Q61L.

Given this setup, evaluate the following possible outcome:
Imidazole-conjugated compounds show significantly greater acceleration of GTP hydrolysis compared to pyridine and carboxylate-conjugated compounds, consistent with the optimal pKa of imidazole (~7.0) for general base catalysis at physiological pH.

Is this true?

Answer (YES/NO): YES